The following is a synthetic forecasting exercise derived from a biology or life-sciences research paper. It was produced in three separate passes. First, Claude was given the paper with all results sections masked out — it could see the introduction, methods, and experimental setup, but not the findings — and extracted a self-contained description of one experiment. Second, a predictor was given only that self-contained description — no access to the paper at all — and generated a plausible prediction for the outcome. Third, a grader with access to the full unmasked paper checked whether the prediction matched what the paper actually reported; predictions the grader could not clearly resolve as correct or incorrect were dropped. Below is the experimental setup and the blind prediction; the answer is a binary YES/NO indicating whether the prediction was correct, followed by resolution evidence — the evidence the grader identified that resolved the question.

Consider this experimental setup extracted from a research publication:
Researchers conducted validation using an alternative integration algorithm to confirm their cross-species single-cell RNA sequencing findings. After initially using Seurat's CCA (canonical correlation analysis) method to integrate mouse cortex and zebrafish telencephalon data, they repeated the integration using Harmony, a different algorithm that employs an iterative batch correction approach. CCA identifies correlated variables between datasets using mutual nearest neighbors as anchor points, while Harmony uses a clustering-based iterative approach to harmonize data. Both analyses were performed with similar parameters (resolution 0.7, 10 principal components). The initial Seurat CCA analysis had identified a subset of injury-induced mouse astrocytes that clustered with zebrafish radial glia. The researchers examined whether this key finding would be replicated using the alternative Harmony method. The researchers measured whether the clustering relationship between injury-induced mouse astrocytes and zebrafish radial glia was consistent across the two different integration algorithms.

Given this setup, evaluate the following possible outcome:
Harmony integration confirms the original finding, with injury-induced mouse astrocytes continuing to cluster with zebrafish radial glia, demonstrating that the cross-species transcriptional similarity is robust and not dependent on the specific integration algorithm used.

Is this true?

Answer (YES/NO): YES